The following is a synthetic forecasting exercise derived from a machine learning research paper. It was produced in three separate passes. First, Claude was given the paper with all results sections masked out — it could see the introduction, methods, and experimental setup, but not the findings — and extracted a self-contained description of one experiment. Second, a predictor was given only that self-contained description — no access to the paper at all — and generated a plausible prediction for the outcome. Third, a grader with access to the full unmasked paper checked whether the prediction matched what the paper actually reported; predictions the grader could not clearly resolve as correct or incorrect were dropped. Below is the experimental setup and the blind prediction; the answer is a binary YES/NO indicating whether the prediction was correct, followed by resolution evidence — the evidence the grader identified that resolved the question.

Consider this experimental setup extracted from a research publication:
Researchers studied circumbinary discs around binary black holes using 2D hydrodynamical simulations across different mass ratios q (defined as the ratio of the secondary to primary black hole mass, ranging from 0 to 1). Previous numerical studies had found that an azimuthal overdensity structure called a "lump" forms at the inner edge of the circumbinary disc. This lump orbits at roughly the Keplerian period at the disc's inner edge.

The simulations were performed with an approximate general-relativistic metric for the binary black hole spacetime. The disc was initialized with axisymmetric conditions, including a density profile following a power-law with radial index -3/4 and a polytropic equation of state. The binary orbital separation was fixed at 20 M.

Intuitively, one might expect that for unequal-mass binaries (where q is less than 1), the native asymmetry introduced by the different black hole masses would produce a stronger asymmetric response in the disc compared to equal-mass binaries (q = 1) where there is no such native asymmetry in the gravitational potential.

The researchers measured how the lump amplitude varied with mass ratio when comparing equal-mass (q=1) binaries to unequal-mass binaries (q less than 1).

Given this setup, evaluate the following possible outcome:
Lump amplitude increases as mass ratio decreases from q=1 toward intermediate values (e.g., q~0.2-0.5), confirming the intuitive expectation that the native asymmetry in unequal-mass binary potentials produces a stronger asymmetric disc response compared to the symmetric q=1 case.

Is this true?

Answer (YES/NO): NO